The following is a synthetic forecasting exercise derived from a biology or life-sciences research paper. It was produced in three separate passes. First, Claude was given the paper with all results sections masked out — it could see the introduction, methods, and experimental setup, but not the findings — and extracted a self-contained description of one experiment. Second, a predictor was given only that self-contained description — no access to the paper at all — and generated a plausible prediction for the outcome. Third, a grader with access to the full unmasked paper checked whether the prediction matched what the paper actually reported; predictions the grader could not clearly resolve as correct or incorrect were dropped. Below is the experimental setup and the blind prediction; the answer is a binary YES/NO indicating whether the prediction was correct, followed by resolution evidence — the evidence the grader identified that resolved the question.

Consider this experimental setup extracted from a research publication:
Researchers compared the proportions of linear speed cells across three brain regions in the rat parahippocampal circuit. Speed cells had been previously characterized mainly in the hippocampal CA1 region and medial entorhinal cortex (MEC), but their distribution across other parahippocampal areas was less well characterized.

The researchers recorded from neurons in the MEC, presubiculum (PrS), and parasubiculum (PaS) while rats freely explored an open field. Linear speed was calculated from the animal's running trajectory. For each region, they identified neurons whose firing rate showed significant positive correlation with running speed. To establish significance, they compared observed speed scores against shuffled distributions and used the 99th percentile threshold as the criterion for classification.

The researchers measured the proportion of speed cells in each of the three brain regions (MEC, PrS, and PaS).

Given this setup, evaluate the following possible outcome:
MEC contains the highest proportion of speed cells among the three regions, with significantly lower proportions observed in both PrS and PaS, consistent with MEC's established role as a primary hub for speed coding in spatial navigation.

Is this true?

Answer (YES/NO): NO